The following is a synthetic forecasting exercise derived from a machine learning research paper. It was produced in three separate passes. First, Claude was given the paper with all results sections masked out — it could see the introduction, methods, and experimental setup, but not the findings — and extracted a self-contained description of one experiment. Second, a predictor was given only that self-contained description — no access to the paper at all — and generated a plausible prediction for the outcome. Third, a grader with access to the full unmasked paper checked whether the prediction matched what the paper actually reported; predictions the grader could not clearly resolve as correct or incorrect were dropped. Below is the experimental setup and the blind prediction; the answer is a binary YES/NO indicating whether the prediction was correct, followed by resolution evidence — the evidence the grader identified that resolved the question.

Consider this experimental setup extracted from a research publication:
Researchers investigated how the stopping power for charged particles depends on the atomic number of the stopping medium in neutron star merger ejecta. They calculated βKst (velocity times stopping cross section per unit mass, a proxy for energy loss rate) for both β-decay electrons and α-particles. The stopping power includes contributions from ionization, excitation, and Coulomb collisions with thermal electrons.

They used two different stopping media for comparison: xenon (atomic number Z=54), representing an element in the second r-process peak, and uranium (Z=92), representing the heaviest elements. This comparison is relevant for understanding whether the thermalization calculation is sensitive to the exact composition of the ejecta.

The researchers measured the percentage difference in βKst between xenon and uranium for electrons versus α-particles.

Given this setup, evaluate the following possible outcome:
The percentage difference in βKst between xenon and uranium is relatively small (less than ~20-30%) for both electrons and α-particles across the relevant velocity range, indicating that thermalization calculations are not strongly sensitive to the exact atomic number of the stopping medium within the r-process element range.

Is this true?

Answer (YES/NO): NO